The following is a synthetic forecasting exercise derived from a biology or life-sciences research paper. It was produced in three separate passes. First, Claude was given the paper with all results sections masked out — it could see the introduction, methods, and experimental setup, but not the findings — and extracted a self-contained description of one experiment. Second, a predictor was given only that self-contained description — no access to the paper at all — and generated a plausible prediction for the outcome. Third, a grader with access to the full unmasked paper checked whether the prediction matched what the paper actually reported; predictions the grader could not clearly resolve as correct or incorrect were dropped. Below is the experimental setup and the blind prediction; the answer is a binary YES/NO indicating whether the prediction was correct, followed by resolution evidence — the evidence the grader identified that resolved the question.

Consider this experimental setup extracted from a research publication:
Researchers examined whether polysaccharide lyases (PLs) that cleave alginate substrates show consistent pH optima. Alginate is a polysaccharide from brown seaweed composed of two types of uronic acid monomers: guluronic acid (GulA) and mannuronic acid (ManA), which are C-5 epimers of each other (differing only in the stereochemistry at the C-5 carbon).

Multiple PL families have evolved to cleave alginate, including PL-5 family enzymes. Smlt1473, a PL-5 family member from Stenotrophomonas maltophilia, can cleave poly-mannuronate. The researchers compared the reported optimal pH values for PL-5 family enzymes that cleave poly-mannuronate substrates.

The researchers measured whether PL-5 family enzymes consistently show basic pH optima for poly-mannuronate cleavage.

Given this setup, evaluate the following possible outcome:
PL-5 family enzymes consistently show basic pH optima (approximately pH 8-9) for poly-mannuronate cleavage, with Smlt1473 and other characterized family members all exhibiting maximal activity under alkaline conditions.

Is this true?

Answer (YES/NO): YES